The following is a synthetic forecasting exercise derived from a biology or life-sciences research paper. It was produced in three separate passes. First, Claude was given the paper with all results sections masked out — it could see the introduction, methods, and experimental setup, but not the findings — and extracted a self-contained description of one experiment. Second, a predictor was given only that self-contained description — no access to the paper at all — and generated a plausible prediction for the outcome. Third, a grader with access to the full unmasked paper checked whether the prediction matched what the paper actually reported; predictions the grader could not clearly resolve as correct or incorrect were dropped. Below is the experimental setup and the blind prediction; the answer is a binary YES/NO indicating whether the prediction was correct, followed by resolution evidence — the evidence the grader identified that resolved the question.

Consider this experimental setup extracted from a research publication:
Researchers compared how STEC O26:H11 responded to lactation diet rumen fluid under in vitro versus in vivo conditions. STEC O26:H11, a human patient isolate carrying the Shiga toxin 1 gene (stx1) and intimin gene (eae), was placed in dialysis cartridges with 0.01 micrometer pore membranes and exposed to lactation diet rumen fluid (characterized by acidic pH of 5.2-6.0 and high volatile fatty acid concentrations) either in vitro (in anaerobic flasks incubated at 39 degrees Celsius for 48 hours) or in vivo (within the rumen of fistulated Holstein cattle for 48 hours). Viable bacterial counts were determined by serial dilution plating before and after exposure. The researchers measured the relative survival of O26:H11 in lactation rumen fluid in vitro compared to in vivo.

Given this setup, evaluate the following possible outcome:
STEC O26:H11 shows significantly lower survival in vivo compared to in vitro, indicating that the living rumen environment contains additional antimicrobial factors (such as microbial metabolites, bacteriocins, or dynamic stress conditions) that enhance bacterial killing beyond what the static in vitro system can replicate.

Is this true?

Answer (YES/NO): NO